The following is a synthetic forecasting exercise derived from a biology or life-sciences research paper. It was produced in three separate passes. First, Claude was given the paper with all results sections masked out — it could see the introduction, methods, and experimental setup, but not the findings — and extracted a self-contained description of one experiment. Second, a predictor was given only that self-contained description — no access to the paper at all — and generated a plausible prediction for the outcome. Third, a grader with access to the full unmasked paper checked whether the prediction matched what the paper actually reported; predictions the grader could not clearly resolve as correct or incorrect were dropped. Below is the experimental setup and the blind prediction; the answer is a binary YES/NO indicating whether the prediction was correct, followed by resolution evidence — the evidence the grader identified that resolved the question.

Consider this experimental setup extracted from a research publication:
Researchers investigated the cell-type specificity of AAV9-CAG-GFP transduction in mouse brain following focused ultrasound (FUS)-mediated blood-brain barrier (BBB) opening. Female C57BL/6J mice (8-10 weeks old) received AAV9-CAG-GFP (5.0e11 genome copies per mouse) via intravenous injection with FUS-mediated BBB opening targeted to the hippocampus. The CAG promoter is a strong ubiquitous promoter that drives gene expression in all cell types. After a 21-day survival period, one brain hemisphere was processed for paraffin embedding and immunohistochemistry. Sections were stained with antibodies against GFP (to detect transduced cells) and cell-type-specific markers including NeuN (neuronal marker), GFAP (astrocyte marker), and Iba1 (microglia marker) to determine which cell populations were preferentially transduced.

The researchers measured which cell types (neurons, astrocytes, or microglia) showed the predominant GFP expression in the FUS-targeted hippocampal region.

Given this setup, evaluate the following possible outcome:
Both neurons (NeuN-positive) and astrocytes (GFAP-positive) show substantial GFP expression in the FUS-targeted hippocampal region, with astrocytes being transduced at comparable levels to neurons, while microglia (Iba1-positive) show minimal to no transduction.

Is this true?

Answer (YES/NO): NO